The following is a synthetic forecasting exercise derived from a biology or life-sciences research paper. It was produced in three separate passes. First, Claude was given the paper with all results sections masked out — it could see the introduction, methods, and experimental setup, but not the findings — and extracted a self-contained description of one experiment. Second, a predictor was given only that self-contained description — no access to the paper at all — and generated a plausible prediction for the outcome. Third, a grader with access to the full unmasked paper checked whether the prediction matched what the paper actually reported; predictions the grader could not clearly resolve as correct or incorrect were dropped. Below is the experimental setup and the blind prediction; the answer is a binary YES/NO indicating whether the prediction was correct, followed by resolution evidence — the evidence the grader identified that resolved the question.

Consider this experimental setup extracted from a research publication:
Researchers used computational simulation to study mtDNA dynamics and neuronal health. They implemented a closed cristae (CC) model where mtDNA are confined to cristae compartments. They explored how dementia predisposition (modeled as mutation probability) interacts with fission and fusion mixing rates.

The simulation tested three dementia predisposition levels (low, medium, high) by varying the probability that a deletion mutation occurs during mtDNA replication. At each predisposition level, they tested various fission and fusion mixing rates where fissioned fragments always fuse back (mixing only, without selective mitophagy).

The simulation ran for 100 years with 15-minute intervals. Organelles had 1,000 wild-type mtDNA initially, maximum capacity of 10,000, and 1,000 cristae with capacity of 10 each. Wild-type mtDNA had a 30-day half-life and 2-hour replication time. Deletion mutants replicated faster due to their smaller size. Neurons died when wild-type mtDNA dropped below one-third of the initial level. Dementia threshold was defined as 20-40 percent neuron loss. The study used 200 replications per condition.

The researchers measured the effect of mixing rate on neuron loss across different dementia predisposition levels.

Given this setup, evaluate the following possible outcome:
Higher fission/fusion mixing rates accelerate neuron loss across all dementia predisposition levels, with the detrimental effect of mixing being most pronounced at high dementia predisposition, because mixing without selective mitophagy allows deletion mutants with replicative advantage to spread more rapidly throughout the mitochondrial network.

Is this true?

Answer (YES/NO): NO